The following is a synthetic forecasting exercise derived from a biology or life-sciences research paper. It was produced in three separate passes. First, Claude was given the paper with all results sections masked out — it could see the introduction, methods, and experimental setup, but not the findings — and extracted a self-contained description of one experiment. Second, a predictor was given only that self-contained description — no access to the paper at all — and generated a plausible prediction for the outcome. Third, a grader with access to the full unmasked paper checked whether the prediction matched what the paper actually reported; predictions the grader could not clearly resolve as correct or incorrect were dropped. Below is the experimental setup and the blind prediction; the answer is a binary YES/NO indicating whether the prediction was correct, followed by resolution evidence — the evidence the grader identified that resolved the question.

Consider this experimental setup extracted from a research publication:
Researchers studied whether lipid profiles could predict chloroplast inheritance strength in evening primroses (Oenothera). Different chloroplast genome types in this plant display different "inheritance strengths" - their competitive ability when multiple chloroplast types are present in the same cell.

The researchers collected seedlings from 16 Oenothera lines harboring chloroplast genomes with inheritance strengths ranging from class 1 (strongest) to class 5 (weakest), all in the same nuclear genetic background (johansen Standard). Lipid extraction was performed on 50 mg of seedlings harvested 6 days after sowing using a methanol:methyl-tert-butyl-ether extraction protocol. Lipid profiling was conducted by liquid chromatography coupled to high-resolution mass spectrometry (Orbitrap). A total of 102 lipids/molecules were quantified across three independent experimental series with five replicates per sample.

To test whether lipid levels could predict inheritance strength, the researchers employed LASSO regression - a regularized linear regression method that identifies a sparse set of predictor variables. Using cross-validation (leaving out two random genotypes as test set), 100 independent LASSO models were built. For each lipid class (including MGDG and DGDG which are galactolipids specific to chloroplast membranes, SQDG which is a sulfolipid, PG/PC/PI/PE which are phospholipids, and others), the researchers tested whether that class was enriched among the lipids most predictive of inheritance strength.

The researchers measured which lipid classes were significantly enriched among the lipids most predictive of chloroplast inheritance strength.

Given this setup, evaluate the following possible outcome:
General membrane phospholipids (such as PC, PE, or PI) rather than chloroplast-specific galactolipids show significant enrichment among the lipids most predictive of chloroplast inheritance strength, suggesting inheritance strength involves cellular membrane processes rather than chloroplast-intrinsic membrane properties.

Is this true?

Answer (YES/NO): NO